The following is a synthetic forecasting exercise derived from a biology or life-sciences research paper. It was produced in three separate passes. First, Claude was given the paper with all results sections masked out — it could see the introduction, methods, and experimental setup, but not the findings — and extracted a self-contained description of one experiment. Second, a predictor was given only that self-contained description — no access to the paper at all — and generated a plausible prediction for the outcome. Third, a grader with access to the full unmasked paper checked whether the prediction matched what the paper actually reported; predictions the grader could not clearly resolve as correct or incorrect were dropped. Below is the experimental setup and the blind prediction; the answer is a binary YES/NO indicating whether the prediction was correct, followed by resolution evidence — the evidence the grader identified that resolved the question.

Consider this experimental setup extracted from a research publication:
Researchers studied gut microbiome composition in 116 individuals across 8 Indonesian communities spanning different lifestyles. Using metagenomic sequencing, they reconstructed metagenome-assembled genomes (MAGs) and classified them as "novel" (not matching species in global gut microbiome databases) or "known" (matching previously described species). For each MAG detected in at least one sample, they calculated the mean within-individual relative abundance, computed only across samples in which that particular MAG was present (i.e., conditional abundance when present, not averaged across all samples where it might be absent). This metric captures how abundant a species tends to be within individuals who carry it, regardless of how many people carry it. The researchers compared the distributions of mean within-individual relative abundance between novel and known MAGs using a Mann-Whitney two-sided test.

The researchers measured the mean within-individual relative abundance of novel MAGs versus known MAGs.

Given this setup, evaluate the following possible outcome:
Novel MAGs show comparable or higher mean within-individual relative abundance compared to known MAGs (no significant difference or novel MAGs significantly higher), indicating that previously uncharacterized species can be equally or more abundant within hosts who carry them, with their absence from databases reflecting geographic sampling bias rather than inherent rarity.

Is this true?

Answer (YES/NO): YES